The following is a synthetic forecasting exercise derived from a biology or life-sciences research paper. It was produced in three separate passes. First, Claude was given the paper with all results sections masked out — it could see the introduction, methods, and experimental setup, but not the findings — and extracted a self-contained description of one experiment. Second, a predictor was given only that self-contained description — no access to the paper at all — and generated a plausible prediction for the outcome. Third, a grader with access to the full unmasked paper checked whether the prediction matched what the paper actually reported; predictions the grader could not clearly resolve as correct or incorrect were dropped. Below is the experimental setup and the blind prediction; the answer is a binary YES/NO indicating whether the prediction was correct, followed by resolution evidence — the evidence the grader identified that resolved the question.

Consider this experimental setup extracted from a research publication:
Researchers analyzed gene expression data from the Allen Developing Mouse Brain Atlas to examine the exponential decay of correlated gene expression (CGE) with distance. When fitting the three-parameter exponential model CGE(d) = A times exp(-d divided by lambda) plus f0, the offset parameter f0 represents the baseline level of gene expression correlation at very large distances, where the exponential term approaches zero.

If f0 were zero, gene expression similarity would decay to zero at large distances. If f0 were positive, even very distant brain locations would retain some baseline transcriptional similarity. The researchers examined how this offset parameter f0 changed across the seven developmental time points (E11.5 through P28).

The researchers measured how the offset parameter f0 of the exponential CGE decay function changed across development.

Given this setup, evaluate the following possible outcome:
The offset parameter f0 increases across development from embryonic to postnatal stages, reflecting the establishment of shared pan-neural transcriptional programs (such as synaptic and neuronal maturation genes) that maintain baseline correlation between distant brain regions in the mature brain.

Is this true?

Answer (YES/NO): NO